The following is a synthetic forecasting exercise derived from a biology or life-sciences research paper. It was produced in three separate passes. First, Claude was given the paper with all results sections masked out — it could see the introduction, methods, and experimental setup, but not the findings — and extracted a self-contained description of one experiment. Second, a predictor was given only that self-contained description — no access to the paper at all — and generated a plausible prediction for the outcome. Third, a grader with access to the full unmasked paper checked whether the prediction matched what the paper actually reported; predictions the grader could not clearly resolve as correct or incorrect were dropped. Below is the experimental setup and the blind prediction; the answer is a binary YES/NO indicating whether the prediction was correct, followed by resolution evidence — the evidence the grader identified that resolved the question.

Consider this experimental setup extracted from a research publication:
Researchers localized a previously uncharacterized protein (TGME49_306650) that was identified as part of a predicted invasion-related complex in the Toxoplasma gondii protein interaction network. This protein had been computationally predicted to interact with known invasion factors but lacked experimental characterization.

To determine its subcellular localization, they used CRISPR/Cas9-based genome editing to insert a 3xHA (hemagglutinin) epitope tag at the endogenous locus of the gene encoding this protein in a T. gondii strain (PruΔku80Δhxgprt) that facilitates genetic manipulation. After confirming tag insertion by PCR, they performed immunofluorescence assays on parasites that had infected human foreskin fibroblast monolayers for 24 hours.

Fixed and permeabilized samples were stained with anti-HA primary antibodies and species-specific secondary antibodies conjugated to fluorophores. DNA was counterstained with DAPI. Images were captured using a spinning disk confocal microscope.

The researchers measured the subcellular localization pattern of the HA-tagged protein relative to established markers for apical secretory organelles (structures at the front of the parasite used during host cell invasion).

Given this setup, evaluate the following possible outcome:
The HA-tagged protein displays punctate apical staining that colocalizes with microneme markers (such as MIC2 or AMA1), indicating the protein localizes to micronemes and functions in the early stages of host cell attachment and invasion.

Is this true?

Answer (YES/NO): NO